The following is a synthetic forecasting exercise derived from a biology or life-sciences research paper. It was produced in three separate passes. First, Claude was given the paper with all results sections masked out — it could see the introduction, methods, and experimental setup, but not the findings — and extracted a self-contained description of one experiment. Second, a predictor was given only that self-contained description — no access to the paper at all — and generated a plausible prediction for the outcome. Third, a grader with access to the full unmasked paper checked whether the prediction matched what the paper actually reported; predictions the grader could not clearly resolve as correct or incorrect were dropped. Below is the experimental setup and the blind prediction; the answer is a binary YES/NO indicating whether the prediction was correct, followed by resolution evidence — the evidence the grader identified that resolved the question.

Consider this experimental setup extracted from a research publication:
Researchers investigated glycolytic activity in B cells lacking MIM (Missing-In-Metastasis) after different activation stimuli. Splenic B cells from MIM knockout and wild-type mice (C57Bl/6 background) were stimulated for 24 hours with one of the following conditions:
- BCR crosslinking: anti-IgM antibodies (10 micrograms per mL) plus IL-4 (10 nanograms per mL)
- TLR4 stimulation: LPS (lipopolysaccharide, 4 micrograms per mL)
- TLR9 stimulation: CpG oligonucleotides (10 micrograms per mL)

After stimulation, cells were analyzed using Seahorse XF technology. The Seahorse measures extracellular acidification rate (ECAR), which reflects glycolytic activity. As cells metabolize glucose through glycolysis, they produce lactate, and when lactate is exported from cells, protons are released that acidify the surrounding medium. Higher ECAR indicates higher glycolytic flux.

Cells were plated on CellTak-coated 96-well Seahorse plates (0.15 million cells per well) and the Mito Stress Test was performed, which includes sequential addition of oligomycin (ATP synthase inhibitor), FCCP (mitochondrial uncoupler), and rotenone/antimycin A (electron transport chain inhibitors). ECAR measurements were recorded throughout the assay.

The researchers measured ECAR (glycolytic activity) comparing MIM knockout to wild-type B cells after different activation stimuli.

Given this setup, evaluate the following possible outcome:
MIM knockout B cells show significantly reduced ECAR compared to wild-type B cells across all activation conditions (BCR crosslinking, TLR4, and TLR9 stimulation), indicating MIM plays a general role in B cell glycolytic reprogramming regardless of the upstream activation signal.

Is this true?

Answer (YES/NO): NO